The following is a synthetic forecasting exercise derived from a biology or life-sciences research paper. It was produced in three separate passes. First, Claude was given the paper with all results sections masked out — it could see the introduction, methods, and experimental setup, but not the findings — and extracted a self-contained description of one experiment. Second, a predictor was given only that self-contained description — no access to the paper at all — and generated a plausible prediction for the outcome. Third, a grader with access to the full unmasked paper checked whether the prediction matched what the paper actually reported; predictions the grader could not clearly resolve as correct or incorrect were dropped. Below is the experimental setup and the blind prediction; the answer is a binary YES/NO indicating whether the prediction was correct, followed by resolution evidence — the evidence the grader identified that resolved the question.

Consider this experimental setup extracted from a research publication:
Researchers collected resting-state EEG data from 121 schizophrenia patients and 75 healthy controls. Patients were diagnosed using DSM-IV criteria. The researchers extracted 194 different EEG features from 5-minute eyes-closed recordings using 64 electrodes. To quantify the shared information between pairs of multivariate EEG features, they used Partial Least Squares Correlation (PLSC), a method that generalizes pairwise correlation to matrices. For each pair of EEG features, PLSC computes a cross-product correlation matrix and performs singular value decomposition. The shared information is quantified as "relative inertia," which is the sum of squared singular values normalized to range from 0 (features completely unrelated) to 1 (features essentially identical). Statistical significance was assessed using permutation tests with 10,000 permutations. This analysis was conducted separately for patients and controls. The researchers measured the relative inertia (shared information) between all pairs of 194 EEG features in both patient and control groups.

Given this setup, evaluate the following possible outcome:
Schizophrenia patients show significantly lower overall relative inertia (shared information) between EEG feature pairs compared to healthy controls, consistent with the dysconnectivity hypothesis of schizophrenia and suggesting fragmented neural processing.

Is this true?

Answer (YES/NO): NO